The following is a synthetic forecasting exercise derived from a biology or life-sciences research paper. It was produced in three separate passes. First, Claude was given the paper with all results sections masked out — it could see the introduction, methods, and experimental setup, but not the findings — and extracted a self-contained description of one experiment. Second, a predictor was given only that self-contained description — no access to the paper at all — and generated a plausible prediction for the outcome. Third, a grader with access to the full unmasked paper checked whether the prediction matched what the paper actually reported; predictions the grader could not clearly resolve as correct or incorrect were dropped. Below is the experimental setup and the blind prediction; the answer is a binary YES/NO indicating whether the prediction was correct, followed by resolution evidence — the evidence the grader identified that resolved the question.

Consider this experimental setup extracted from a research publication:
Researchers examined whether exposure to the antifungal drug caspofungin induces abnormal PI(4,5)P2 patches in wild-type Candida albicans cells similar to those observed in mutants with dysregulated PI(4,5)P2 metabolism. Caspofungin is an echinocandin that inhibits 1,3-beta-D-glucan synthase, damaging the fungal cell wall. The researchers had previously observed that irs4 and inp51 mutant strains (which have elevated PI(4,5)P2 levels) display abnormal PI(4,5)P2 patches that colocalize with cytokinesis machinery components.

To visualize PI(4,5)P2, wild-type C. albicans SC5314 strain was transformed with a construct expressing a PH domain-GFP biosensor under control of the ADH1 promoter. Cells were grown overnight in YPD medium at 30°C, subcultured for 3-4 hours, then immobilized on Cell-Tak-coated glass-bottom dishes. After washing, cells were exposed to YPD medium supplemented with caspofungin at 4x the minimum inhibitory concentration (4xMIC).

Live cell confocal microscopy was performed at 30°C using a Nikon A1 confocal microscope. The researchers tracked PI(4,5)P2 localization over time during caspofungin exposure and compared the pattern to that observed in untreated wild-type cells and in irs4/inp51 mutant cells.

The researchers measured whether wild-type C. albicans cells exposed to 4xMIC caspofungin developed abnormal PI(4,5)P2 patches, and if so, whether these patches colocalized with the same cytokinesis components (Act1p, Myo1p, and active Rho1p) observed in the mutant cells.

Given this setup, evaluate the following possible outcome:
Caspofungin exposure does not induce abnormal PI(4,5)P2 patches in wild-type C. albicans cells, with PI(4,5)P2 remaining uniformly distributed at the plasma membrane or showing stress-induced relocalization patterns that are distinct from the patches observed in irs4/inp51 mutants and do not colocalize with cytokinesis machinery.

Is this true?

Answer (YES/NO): NO